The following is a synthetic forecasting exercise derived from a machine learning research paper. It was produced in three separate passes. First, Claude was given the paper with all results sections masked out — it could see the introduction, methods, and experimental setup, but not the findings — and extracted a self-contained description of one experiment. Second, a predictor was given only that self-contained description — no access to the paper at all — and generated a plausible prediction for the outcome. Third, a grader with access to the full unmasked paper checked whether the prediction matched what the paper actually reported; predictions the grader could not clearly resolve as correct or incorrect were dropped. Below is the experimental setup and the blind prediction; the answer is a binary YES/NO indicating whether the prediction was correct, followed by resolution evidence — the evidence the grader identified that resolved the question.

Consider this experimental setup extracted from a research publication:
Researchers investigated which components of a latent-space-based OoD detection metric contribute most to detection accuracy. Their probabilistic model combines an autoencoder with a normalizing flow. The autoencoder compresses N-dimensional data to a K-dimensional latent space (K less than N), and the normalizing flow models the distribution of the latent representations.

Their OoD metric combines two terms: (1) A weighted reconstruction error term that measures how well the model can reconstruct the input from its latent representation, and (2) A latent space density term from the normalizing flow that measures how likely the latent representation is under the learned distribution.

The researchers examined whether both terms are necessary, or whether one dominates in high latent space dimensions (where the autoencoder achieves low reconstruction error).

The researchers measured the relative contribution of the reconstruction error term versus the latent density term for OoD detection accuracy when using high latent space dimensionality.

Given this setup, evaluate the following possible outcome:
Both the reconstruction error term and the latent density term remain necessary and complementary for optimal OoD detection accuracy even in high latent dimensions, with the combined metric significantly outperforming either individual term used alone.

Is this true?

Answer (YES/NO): NO